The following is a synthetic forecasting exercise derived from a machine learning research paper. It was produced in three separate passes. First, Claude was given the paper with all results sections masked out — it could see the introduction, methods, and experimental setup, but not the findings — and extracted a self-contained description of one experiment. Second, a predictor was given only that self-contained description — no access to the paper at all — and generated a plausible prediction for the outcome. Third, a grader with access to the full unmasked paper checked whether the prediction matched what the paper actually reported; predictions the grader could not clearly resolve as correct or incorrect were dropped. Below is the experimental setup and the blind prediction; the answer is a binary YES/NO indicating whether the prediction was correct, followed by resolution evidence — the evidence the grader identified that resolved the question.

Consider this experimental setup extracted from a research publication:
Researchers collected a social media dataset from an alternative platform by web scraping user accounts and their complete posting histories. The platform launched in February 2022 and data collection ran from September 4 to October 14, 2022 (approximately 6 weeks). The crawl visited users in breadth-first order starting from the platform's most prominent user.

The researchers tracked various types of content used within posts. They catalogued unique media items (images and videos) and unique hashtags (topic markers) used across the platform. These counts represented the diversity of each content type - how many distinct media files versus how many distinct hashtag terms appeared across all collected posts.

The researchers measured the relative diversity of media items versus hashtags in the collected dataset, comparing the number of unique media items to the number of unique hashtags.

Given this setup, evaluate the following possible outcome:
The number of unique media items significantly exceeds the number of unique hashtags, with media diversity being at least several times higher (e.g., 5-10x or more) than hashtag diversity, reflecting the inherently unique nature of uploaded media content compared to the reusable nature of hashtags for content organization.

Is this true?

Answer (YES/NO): YES